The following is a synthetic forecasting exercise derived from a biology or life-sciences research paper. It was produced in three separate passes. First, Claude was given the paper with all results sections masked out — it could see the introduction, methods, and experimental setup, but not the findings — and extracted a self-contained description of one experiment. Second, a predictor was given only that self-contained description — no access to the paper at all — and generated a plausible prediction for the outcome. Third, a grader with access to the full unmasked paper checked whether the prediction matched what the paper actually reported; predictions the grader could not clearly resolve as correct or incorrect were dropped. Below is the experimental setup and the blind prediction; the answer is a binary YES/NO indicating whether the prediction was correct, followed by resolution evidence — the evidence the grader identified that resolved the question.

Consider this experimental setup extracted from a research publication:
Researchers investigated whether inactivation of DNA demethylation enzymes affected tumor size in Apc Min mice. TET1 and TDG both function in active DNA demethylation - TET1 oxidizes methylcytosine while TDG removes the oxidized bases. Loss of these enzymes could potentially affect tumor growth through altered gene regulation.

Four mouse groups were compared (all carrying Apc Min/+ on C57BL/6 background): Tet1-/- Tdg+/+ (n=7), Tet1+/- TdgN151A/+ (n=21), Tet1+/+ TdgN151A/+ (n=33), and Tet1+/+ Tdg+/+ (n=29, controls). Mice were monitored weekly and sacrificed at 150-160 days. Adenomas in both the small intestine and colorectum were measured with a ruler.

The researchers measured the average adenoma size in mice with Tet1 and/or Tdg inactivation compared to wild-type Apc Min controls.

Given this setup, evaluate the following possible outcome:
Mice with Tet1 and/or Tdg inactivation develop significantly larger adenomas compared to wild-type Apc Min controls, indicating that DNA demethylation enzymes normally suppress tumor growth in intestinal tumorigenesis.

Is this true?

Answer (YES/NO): YES